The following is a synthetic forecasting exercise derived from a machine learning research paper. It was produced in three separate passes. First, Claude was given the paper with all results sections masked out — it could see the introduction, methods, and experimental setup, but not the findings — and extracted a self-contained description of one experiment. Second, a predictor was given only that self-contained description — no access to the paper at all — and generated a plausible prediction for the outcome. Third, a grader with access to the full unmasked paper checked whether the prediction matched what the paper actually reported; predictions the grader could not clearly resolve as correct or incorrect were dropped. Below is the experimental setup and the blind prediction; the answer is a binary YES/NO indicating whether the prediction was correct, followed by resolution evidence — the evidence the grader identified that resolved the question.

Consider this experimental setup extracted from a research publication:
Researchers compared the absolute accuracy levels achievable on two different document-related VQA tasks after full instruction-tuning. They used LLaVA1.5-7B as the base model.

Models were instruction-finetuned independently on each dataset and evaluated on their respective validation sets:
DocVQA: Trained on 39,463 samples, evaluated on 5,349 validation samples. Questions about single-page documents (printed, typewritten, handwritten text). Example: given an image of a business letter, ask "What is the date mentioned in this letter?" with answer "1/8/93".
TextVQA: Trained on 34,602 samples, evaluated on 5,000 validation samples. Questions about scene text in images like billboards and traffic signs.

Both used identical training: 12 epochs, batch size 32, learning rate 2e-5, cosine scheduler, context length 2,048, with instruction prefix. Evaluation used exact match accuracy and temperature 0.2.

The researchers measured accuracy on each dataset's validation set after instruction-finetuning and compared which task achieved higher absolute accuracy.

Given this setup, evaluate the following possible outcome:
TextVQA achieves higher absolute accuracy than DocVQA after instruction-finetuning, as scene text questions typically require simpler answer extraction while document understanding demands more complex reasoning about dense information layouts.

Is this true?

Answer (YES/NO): YES